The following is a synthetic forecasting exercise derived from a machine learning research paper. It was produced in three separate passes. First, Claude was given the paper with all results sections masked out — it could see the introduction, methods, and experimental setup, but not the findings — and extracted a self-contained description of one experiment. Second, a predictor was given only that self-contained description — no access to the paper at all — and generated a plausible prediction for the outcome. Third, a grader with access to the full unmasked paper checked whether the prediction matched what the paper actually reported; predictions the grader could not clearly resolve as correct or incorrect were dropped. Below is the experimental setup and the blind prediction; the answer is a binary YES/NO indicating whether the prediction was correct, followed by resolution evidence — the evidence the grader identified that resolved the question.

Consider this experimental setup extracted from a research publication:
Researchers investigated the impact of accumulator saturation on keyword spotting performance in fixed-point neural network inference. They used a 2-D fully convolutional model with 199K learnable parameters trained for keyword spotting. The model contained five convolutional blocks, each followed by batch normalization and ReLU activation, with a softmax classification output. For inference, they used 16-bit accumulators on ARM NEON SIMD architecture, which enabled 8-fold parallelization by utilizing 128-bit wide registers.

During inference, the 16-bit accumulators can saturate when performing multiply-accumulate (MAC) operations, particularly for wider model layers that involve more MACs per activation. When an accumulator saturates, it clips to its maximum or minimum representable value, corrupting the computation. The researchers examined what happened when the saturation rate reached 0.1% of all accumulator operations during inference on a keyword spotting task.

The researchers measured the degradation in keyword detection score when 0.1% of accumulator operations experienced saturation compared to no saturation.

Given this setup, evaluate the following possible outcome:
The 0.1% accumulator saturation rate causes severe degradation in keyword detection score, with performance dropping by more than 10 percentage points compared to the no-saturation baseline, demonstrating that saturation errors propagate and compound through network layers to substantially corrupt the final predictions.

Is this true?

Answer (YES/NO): YES